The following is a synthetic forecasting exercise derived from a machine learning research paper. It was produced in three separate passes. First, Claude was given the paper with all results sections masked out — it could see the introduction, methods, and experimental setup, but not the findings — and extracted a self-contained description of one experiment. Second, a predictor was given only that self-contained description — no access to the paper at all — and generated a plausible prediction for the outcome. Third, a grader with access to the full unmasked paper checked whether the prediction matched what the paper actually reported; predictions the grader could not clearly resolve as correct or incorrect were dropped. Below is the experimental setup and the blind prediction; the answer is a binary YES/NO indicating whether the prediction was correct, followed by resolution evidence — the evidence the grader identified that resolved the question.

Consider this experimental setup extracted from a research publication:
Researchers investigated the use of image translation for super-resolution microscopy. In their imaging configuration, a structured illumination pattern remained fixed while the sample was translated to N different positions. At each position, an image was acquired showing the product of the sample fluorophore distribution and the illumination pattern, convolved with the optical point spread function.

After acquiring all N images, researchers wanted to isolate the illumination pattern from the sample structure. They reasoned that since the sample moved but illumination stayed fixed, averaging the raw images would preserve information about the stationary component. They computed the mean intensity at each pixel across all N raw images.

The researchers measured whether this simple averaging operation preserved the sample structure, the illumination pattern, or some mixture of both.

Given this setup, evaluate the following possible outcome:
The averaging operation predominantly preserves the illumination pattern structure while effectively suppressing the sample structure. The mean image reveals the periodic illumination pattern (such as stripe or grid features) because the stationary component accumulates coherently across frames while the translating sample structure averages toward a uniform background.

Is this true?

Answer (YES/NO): YES